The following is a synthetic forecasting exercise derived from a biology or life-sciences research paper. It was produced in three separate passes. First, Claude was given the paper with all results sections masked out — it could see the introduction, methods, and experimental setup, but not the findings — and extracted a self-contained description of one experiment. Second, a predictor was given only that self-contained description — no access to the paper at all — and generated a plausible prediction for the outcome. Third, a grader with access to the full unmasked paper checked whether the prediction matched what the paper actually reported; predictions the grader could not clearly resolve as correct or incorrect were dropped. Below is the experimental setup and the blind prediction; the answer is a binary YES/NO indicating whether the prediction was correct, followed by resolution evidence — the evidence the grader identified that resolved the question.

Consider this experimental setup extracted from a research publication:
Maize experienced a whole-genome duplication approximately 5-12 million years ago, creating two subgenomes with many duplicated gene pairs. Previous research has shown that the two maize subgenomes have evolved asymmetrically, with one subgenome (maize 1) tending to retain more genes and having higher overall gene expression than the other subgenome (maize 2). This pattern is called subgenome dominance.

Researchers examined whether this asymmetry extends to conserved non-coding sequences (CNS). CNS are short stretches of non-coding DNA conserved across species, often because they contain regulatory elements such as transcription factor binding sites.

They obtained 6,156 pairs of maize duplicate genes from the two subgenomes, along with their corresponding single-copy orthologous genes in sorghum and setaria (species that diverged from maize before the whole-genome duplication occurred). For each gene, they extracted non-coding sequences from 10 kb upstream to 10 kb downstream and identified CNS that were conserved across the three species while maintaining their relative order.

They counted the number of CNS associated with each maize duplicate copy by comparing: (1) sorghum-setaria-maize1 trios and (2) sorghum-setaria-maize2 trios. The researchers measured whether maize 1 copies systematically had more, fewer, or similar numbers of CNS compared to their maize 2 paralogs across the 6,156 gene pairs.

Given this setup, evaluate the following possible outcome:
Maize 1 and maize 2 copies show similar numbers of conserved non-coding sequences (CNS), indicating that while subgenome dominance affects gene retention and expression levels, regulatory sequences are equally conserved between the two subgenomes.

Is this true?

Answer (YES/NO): NO